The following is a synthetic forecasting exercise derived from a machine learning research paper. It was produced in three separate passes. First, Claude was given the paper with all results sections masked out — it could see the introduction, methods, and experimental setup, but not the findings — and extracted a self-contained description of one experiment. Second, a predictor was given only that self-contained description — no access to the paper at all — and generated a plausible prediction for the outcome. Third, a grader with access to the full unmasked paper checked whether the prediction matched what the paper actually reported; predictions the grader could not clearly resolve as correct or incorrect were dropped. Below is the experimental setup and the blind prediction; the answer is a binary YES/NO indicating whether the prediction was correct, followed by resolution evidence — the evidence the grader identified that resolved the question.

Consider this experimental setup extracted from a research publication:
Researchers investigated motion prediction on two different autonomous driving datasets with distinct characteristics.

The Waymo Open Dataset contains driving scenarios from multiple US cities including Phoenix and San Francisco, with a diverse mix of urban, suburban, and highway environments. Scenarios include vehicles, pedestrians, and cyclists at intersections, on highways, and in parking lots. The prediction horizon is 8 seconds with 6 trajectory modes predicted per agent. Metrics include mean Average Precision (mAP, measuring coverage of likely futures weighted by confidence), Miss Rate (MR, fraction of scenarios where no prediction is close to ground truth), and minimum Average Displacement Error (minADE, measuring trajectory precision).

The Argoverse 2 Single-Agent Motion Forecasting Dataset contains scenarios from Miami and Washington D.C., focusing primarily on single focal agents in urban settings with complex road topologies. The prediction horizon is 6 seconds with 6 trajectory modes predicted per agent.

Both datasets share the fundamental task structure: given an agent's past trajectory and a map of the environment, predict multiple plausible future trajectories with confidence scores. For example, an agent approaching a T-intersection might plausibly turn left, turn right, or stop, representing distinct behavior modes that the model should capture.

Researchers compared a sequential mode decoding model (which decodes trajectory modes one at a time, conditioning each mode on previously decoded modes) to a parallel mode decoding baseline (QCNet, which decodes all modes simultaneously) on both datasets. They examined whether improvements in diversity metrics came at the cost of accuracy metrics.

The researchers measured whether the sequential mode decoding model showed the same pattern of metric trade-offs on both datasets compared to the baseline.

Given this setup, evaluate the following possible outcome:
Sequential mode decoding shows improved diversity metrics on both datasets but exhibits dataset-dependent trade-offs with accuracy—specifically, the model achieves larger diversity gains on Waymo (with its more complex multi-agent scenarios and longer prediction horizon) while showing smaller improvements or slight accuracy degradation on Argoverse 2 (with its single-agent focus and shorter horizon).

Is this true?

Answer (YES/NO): NO